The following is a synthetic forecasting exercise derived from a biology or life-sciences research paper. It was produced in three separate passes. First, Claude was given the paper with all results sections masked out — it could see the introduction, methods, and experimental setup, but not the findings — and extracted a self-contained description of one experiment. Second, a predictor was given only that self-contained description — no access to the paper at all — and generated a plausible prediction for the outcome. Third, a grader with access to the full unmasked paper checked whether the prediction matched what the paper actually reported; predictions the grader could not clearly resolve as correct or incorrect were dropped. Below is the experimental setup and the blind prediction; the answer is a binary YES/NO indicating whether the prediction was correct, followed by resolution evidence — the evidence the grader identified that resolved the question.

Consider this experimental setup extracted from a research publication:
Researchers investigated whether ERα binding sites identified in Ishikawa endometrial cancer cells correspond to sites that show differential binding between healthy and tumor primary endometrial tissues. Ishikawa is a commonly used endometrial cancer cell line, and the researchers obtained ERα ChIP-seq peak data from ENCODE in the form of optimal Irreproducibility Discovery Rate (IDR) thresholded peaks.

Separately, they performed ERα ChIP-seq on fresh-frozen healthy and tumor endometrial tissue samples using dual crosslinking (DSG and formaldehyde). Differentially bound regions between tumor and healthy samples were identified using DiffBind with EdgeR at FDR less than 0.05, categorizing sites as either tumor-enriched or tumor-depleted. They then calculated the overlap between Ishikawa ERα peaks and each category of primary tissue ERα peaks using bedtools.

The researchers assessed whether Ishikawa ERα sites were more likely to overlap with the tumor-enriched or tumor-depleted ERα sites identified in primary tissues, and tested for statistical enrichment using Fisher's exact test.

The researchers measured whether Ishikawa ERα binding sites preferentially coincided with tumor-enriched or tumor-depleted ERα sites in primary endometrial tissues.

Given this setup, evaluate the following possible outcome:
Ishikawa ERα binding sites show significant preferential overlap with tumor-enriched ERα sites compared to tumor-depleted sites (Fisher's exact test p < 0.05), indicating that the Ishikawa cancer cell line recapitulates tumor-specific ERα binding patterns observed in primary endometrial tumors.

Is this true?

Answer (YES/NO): YES